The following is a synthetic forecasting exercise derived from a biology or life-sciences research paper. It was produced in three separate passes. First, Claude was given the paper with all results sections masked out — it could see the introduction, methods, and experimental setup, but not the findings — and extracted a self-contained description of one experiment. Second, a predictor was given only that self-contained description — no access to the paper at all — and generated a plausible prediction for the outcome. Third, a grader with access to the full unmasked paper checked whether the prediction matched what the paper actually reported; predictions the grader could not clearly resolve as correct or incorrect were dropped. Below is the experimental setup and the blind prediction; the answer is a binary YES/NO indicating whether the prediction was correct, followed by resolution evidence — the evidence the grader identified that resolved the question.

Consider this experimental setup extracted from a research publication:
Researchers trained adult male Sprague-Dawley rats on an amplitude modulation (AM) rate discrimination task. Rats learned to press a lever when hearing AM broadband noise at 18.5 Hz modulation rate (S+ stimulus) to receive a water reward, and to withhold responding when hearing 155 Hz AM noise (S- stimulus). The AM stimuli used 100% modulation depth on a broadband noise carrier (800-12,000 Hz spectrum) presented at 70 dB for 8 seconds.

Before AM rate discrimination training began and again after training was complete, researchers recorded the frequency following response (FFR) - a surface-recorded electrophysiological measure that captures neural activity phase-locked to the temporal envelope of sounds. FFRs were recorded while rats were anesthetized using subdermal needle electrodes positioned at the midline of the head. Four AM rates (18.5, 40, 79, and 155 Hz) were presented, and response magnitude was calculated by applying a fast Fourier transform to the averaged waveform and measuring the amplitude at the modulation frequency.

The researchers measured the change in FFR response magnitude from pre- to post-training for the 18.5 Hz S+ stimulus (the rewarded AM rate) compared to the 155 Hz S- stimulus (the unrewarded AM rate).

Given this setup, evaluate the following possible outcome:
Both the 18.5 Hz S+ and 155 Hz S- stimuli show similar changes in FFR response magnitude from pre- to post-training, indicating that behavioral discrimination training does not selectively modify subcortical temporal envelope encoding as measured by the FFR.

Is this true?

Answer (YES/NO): NO